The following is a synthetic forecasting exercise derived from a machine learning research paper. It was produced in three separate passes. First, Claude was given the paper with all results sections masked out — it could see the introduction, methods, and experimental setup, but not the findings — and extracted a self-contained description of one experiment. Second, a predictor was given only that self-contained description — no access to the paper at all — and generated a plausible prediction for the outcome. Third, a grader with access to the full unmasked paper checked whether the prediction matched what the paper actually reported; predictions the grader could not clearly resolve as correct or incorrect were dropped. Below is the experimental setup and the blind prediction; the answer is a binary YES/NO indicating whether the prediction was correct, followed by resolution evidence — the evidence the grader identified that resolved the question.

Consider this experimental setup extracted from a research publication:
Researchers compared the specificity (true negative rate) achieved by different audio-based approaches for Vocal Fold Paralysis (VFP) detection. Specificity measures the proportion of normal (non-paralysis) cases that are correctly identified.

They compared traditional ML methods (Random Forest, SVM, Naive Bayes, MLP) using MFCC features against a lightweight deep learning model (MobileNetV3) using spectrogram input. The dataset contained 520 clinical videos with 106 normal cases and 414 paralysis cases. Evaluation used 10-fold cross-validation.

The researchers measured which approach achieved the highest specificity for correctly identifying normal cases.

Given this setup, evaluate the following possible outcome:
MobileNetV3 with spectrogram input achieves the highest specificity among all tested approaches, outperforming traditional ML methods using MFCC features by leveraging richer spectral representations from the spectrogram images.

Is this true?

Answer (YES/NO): YES